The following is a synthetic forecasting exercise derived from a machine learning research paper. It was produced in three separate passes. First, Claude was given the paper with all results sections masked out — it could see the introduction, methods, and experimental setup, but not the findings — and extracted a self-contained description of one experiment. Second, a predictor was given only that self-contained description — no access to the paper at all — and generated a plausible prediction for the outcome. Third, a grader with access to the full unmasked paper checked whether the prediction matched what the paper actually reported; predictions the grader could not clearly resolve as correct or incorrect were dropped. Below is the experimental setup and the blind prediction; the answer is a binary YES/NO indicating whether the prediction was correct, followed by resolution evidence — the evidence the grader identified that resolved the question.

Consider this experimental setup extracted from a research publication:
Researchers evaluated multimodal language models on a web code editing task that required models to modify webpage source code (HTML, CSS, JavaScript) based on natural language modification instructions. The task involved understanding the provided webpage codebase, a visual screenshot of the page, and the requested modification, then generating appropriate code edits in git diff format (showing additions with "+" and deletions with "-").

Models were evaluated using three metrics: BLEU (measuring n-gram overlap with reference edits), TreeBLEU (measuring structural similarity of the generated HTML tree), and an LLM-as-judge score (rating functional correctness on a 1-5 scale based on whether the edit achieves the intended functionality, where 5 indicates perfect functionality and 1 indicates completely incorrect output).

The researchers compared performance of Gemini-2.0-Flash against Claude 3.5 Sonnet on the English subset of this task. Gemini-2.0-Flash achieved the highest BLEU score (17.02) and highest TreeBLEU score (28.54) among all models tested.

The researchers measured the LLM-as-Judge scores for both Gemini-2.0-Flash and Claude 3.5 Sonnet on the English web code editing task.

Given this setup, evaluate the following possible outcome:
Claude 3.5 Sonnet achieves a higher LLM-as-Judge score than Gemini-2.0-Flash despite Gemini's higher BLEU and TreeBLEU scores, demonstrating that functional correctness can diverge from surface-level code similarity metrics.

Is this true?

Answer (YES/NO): YES